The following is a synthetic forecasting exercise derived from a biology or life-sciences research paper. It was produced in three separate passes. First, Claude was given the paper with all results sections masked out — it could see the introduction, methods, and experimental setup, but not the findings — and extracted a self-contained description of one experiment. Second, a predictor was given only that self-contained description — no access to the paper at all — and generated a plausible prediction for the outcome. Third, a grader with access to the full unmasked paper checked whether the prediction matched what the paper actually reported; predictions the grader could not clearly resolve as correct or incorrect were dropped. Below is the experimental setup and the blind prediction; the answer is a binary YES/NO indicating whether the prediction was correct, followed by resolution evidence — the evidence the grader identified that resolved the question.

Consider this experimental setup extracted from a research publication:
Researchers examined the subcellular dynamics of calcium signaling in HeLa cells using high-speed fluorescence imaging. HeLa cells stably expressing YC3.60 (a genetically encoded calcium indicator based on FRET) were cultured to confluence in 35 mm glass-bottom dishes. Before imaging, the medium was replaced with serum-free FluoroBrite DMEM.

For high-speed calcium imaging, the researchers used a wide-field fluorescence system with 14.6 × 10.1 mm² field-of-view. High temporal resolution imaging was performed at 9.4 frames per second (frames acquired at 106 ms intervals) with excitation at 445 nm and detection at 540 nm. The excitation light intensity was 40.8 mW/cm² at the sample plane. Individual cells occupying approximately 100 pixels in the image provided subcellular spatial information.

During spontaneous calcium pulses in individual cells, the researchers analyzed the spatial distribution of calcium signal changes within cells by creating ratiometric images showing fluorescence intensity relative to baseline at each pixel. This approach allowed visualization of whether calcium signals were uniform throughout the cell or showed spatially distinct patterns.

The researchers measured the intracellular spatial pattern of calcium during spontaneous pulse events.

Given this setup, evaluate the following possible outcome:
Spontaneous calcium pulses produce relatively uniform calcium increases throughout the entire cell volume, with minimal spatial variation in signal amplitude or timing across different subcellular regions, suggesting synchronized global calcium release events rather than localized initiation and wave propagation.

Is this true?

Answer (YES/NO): NO